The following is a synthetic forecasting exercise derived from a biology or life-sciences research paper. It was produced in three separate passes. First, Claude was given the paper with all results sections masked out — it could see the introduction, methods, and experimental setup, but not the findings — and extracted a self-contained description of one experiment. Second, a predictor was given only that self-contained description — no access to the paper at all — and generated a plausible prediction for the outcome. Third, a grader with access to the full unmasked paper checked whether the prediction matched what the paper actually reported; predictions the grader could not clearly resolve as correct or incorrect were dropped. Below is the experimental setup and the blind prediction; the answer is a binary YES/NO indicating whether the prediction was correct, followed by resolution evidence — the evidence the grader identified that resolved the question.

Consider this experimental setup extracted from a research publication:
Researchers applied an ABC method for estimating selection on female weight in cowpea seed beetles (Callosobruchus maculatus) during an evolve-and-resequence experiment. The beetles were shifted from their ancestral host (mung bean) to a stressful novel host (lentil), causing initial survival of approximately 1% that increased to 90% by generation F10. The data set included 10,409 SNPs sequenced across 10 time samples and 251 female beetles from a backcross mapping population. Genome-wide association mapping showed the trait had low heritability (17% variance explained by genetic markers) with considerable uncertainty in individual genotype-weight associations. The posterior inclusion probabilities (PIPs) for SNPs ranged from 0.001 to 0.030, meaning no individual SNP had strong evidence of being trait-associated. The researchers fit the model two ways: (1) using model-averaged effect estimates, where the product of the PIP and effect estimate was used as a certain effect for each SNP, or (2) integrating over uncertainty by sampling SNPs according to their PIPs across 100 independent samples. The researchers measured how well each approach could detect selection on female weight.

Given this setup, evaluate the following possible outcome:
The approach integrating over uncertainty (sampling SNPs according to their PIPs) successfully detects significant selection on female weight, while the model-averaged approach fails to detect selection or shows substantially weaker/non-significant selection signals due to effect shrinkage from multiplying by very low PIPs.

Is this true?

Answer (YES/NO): NO